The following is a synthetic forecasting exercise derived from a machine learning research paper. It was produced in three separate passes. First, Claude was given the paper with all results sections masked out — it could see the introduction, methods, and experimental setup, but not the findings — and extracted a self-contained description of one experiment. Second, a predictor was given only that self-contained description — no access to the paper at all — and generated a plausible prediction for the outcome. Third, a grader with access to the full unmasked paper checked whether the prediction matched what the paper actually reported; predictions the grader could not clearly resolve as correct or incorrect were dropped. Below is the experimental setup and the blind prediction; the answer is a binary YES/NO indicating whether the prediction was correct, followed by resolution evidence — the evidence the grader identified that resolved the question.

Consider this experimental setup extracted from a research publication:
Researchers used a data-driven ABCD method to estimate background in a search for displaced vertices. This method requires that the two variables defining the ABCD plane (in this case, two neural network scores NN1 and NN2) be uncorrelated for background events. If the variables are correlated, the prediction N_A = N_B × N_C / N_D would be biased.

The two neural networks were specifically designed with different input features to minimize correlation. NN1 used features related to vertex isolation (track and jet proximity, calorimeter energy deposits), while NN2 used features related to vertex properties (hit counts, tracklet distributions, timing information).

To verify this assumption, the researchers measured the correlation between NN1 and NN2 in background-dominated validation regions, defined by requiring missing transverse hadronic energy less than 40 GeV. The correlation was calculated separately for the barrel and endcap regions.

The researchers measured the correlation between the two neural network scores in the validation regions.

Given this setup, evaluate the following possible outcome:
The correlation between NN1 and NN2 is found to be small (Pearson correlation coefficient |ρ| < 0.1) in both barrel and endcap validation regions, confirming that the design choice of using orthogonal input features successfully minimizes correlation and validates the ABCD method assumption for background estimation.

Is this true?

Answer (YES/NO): YES